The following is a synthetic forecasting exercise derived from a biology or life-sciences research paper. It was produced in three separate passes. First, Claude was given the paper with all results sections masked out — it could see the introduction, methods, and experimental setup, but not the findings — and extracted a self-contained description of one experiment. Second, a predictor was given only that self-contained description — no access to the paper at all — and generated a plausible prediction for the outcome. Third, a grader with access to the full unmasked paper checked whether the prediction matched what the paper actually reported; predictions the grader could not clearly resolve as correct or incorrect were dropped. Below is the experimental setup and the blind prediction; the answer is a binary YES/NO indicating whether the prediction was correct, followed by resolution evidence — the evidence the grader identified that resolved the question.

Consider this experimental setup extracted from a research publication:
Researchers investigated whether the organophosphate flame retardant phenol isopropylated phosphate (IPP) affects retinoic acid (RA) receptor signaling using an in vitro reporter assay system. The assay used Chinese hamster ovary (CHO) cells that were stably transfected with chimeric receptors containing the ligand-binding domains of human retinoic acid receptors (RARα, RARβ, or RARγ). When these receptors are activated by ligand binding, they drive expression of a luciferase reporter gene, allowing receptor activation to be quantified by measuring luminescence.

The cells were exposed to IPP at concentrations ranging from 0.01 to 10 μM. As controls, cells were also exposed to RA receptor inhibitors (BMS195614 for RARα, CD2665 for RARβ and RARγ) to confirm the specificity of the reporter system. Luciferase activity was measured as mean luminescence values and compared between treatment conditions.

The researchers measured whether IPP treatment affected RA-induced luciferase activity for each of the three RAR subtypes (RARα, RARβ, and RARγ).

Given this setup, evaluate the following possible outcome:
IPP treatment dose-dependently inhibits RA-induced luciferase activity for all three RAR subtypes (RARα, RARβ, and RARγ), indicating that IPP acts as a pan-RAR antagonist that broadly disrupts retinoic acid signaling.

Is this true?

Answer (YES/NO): NO